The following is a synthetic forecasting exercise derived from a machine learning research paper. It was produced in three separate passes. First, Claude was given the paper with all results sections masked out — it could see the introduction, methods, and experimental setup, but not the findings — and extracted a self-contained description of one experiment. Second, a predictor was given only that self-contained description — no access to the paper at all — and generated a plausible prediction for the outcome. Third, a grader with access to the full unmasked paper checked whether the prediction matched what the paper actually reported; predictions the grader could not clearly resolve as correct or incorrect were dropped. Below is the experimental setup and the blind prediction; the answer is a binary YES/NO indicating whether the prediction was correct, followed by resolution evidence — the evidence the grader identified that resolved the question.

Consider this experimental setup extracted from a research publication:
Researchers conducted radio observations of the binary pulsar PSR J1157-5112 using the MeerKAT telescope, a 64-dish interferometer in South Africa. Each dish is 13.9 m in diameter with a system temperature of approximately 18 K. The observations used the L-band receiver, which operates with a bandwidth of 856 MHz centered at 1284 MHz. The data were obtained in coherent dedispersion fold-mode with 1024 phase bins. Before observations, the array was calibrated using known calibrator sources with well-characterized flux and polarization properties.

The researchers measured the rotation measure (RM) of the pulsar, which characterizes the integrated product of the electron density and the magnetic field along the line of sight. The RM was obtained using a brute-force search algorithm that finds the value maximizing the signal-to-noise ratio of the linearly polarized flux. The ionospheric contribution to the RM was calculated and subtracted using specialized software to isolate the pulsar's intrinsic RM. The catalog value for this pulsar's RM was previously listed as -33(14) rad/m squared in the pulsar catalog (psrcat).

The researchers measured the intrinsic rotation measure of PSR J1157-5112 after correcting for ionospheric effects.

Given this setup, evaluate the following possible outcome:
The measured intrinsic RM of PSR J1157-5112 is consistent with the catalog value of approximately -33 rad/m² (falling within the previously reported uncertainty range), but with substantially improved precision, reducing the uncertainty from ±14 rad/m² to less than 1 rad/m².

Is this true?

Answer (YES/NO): NO